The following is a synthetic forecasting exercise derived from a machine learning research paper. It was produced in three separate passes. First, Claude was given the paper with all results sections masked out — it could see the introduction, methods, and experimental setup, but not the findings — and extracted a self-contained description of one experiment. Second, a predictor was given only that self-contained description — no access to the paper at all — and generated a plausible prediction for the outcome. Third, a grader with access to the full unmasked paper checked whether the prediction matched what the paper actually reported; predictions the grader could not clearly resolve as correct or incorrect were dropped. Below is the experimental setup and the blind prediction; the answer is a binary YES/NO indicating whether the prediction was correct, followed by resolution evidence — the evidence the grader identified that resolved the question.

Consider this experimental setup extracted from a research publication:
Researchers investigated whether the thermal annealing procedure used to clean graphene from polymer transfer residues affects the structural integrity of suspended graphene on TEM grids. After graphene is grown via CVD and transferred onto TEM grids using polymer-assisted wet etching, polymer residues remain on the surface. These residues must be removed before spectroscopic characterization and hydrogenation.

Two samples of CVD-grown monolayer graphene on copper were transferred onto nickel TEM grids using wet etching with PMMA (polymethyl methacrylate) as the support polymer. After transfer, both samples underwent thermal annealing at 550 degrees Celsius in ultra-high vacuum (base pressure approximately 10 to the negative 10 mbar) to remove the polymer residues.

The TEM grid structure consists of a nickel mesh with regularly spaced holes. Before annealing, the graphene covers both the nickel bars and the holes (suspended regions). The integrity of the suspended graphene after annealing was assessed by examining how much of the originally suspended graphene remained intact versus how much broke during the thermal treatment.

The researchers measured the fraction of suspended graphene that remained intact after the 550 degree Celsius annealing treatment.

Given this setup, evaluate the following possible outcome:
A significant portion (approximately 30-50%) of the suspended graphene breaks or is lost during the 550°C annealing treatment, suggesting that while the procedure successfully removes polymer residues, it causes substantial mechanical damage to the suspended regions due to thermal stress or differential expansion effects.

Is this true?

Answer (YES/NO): NO